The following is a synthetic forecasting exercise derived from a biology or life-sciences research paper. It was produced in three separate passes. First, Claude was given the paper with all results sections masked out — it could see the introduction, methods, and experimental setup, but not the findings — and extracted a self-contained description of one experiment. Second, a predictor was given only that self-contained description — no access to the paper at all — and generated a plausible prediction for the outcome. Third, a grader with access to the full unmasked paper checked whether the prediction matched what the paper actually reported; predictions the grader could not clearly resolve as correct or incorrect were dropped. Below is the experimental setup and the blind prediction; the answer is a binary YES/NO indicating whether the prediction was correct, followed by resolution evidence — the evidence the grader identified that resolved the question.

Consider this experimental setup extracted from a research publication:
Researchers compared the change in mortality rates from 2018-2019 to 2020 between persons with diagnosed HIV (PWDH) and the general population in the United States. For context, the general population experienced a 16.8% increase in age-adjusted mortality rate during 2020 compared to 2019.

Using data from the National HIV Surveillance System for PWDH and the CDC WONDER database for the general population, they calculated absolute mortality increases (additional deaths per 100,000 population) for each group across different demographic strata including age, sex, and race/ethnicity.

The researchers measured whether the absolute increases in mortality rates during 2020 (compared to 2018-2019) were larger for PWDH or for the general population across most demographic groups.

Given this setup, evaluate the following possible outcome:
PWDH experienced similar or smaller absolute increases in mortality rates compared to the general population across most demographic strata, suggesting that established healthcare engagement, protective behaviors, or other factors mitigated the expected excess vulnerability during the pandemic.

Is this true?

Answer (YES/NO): YES